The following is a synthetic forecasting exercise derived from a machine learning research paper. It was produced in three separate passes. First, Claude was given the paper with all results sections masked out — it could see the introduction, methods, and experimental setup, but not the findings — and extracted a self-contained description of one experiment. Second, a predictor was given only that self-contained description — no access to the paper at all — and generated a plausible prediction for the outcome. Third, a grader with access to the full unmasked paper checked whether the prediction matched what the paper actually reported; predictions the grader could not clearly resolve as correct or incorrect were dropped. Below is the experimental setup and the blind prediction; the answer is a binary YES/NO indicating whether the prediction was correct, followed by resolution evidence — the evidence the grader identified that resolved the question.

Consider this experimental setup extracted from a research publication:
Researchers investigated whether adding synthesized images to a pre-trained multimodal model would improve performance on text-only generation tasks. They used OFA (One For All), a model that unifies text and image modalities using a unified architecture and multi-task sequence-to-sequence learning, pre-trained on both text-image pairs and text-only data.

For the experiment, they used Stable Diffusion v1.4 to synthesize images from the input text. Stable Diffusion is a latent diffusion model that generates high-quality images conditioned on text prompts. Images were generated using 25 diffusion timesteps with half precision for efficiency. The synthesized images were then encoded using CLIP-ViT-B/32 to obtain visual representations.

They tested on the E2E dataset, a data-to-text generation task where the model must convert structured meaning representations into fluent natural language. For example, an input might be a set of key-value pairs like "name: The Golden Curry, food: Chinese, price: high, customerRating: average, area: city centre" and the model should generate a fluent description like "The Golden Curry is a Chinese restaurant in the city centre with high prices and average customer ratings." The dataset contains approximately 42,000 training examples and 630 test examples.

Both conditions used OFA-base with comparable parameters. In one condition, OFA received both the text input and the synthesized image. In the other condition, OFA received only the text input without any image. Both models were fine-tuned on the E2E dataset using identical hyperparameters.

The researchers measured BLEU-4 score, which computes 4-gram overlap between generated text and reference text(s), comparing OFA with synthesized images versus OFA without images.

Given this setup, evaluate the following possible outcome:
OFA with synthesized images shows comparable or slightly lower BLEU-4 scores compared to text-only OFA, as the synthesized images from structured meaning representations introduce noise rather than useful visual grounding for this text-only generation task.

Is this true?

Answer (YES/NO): YES